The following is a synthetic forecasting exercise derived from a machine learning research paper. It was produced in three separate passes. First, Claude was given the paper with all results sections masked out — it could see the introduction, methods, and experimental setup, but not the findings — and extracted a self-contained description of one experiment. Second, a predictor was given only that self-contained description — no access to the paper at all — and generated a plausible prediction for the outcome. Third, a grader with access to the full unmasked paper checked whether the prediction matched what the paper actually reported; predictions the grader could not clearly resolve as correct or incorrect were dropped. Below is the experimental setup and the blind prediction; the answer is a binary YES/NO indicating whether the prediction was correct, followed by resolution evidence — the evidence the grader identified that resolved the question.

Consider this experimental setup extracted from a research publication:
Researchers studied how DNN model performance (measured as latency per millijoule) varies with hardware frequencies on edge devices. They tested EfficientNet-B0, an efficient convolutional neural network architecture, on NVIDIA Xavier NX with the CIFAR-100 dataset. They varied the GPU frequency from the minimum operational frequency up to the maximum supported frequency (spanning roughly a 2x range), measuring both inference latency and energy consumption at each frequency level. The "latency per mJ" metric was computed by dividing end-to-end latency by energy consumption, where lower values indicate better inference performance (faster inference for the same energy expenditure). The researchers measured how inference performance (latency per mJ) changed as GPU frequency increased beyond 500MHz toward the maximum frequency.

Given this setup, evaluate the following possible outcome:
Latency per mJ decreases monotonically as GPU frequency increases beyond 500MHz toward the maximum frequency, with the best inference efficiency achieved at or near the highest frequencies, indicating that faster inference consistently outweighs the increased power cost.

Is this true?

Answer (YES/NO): NO